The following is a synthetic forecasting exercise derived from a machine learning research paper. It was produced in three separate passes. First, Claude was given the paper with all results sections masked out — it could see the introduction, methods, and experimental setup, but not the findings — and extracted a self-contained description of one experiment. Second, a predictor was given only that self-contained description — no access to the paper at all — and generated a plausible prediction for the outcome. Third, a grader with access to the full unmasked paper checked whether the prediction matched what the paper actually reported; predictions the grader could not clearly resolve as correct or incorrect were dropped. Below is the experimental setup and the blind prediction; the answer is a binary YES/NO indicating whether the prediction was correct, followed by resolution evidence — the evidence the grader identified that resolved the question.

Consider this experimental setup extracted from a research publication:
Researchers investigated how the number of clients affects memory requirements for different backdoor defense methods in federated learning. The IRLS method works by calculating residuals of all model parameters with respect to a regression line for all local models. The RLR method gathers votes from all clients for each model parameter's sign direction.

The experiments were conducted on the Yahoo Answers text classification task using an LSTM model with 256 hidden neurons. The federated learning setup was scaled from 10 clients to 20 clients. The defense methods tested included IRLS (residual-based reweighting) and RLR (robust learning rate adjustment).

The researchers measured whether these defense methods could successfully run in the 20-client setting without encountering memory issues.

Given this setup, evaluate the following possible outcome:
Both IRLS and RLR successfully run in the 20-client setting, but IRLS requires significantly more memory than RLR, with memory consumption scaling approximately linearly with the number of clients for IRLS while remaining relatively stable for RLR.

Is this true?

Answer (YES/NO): NO